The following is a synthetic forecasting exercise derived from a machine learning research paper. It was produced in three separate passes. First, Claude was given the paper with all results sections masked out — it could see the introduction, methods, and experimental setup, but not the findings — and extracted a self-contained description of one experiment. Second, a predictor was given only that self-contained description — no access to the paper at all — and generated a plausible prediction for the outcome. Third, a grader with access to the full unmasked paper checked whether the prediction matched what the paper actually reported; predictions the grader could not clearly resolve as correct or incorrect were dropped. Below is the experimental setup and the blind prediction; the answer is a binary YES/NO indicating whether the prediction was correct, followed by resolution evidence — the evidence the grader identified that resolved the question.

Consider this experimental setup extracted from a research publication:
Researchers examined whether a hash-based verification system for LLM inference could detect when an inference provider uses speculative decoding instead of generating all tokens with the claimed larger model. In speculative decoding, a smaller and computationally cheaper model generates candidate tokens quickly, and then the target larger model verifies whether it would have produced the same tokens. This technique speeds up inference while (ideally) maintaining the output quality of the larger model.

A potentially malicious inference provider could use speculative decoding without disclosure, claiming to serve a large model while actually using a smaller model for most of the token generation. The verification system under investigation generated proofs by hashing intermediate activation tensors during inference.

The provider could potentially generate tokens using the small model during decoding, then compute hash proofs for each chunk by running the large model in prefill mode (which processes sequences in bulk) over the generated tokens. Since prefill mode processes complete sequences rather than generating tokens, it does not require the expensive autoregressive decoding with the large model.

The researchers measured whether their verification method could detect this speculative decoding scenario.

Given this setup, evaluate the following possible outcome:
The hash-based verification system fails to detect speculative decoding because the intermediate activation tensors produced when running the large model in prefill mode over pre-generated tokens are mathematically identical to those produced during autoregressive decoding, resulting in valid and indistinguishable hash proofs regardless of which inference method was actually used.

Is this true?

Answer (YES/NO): NO